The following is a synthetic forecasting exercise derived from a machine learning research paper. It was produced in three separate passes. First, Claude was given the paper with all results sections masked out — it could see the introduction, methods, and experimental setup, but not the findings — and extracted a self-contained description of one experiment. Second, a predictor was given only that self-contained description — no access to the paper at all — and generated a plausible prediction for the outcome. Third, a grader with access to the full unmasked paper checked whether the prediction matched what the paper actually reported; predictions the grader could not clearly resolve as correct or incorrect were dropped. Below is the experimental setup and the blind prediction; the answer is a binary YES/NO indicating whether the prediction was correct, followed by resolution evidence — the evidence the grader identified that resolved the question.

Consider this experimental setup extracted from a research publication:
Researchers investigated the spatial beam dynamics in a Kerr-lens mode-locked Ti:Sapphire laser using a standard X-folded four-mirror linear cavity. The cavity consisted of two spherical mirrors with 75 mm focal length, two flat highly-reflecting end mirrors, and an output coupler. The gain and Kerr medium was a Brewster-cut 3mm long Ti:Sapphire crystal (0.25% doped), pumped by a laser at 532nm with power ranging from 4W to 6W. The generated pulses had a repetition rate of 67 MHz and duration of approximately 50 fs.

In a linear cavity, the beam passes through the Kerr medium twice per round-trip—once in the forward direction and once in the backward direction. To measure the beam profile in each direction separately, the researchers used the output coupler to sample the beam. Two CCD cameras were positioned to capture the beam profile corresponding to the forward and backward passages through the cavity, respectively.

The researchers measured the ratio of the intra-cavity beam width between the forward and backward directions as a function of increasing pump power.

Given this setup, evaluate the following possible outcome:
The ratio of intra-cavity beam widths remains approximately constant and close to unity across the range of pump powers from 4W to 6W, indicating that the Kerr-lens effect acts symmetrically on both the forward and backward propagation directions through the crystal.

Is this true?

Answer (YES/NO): NO